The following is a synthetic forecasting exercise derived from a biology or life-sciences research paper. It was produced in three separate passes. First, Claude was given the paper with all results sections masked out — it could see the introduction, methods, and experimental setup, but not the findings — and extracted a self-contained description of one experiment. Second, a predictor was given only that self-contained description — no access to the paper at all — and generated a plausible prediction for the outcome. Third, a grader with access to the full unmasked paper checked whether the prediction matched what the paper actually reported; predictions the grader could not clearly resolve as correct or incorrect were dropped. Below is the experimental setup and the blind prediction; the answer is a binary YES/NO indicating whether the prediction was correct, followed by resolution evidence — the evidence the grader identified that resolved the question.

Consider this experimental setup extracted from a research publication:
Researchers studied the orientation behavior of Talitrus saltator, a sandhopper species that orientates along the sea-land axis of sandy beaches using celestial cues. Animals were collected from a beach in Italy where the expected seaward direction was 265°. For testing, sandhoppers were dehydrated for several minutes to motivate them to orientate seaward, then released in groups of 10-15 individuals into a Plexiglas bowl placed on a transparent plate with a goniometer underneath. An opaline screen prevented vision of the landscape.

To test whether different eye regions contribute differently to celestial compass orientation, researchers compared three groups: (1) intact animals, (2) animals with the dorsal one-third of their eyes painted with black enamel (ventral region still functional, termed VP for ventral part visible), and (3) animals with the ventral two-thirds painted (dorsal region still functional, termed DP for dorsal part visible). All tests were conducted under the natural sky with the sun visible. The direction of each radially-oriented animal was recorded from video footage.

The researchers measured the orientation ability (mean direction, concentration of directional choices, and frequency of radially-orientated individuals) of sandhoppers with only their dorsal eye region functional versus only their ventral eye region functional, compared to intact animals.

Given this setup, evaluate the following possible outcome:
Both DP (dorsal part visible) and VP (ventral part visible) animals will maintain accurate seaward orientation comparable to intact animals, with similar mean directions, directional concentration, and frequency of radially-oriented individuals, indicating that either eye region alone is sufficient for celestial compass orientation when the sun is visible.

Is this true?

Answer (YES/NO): NO